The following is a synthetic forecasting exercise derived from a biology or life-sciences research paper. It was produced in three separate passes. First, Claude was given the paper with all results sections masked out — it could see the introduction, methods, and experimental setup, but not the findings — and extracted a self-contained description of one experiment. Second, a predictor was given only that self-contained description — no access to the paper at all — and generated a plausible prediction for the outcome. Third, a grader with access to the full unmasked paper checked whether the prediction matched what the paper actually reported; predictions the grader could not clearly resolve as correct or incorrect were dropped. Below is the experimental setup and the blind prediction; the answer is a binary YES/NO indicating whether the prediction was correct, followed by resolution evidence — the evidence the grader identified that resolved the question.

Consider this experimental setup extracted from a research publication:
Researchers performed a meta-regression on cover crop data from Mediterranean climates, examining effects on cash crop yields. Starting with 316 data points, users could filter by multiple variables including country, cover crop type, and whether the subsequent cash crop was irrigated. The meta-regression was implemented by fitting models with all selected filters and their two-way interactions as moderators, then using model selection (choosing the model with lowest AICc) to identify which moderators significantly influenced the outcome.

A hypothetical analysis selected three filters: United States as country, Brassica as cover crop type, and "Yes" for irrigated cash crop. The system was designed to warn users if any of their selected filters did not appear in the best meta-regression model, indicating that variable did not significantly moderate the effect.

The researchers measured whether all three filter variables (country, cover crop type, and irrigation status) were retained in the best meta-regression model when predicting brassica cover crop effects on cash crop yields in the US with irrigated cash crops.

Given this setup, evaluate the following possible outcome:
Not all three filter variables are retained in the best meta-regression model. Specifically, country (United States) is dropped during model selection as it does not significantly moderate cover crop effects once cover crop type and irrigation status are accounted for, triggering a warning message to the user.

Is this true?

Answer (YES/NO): NO